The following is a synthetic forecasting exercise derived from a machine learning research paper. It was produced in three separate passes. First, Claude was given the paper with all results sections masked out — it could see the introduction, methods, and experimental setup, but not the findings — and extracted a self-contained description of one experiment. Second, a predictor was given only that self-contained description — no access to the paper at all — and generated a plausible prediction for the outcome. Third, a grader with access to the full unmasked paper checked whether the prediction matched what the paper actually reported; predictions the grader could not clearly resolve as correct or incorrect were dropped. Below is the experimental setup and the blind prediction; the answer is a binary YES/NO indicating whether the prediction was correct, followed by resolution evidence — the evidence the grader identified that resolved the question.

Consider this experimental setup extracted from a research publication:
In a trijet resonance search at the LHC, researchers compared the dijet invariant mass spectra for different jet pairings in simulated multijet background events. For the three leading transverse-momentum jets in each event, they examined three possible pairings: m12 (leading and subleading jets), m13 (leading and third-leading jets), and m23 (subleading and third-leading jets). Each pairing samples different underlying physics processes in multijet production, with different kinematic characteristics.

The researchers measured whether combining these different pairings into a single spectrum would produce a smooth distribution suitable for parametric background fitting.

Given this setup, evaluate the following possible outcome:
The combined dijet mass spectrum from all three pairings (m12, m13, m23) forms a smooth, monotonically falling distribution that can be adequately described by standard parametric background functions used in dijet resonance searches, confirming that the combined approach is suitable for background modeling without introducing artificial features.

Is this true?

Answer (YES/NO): NO